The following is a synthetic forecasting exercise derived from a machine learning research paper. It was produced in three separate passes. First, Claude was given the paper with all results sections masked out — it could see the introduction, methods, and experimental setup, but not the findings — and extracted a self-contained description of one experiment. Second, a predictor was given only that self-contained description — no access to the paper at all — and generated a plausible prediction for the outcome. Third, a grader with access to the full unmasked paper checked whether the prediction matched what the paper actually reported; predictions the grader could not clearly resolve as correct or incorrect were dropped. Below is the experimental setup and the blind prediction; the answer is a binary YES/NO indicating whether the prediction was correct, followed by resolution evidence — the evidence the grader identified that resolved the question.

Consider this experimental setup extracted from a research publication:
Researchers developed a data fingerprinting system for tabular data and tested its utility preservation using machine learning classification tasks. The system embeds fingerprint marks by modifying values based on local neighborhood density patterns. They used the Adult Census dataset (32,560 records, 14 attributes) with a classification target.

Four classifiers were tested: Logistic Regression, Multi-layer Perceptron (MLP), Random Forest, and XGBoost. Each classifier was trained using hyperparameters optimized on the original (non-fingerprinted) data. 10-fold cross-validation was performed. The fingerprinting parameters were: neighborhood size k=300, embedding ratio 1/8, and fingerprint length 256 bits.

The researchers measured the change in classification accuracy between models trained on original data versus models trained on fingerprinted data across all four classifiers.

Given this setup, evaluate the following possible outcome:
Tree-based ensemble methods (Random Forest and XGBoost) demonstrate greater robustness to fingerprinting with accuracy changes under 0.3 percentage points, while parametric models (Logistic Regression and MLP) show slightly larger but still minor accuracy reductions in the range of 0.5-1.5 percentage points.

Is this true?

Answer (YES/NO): NO